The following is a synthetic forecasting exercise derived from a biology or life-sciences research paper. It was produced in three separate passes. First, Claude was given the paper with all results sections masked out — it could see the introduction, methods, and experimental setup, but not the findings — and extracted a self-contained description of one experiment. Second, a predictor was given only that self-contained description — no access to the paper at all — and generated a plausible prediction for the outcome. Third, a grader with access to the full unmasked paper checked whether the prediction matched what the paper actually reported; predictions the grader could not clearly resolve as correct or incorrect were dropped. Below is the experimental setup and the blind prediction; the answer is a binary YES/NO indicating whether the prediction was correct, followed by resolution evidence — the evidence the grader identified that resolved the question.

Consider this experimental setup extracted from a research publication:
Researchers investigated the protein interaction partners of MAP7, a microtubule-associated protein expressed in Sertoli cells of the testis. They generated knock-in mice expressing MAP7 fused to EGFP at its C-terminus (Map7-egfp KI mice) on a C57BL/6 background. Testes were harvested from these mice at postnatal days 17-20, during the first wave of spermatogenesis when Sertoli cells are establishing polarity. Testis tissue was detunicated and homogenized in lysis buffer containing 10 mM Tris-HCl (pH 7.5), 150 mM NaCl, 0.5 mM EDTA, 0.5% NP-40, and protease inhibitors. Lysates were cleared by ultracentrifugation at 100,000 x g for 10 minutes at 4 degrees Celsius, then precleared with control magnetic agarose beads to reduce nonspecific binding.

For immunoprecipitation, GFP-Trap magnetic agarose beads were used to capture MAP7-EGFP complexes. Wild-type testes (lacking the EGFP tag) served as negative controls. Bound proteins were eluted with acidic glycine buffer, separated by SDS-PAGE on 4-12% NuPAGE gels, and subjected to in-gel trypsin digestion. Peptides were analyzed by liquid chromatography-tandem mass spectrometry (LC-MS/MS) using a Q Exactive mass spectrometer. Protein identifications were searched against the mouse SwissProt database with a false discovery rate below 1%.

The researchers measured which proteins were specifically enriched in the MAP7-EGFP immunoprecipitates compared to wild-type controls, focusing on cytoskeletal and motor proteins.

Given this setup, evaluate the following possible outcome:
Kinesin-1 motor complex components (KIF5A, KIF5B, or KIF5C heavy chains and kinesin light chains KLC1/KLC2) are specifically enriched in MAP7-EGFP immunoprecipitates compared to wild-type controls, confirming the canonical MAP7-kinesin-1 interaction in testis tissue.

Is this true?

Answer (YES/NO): YES